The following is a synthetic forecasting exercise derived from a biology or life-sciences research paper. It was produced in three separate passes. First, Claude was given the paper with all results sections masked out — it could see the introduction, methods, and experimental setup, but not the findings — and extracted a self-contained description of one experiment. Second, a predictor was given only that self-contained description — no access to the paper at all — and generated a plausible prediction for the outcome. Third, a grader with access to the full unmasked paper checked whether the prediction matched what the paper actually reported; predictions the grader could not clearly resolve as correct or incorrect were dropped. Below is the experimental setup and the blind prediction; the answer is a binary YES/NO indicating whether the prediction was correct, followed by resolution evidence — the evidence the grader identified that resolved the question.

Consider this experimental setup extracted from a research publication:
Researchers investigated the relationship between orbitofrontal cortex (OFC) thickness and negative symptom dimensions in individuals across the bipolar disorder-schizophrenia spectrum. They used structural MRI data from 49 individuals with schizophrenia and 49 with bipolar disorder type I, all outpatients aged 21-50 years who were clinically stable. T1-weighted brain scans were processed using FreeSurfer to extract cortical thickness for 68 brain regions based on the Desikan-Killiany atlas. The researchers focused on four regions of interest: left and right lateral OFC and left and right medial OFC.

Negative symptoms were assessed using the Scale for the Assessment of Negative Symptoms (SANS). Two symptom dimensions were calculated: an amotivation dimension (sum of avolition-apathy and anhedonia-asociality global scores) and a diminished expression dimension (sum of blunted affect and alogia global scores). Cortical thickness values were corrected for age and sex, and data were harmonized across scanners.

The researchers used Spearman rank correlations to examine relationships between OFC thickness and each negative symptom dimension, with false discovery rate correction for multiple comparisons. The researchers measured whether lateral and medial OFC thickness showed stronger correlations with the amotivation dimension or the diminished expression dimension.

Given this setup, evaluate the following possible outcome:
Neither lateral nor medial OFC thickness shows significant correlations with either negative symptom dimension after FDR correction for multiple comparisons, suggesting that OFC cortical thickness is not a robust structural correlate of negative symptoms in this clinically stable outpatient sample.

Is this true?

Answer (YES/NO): NO